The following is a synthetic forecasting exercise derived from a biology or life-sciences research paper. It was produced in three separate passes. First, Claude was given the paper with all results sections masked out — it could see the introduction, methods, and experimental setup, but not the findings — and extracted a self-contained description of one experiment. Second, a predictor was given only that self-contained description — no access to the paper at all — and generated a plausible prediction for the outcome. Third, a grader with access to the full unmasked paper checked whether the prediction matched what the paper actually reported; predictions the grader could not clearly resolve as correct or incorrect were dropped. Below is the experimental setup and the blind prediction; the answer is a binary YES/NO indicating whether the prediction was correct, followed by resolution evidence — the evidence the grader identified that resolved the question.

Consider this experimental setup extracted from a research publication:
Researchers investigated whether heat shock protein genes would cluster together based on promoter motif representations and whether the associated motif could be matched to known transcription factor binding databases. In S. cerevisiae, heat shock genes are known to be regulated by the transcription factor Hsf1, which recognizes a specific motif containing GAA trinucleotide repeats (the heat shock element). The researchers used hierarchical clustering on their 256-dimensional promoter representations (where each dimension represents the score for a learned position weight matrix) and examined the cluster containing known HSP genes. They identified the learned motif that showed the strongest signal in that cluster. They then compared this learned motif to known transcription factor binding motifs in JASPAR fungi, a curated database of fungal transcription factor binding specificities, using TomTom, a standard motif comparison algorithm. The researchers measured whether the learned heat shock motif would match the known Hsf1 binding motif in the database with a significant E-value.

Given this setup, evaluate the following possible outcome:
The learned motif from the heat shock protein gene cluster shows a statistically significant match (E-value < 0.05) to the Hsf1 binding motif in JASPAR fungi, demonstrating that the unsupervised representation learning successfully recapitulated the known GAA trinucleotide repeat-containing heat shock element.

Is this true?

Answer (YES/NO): NO